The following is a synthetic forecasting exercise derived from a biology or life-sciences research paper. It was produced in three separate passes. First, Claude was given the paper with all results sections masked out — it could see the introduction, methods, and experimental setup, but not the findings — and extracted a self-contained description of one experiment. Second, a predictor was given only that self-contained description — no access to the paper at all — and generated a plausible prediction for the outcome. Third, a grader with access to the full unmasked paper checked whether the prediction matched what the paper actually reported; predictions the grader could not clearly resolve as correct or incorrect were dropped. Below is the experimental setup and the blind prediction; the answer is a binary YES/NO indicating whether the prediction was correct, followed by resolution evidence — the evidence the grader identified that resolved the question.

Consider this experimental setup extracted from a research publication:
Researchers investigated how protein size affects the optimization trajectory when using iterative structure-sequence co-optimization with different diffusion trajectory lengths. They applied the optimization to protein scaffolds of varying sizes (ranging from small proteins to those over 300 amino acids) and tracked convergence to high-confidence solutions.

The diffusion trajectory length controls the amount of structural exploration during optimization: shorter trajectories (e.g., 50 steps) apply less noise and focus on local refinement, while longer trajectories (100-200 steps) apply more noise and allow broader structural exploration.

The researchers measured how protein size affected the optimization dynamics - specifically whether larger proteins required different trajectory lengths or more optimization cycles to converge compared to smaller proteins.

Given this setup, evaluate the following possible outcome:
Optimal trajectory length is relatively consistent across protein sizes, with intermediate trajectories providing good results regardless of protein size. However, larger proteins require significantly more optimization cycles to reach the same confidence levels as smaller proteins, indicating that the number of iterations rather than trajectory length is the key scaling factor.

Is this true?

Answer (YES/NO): NO